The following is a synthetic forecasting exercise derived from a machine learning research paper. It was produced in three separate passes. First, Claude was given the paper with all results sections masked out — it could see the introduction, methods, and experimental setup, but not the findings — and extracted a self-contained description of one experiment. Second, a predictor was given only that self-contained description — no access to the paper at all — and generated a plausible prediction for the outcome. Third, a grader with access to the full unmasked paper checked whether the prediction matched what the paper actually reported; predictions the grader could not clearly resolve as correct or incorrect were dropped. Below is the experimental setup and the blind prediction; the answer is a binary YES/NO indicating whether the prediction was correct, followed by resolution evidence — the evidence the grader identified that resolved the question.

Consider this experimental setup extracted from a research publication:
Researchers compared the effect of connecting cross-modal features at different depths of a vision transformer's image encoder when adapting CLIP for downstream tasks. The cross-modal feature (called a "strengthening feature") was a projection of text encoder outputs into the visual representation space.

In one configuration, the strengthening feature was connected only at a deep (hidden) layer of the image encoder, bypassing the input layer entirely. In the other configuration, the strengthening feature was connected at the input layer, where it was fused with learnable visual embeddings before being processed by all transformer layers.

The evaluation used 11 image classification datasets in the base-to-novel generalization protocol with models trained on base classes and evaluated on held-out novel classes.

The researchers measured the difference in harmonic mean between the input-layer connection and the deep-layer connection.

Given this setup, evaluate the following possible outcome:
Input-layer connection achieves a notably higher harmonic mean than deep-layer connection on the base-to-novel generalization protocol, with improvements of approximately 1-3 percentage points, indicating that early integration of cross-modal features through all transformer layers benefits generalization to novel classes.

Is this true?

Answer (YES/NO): NO